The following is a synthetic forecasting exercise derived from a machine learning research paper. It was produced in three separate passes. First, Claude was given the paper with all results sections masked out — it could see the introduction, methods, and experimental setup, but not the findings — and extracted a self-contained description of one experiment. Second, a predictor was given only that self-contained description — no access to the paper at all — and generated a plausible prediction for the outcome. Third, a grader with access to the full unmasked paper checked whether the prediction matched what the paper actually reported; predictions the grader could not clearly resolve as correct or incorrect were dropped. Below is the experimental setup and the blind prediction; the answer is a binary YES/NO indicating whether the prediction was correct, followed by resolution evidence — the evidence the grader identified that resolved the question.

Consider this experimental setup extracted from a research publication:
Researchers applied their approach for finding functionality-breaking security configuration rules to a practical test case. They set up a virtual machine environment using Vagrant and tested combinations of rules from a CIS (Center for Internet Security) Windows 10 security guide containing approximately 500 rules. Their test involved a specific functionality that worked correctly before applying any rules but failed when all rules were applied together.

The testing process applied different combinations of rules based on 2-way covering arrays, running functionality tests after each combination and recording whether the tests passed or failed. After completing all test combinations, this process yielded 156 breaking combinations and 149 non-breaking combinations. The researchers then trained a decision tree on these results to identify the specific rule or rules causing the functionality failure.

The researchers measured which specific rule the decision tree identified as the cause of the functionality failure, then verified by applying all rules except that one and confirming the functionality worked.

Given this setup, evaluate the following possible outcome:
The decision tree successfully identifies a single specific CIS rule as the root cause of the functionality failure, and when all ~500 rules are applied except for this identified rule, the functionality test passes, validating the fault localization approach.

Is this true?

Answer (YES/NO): YES